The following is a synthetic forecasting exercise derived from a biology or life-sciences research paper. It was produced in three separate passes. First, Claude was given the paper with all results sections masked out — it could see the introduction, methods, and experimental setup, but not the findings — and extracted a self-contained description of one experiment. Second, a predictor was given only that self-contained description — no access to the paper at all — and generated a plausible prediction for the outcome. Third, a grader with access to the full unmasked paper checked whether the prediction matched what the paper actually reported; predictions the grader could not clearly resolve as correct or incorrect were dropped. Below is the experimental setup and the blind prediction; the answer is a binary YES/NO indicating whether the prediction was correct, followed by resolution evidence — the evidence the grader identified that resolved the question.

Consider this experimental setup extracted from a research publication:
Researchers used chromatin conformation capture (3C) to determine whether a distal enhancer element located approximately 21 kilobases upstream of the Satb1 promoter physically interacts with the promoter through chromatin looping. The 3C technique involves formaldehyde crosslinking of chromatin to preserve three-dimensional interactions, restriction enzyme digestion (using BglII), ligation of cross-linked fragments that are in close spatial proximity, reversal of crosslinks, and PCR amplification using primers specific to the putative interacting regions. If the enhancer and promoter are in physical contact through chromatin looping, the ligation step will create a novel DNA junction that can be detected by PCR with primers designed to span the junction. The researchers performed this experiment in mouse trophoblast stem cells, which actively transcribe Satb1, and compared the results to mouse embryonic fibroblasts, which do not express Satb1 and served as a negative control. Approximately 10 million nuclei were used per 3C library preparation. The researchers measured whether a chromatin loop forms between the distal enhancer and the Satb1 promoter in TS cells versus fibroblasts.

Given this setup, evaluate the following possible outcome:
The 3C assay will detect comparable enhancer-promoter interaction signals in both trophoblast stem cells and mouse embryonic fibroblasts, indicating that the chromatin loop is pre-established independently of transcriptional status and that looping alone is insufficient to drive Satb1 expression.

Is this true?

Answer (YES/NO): NO